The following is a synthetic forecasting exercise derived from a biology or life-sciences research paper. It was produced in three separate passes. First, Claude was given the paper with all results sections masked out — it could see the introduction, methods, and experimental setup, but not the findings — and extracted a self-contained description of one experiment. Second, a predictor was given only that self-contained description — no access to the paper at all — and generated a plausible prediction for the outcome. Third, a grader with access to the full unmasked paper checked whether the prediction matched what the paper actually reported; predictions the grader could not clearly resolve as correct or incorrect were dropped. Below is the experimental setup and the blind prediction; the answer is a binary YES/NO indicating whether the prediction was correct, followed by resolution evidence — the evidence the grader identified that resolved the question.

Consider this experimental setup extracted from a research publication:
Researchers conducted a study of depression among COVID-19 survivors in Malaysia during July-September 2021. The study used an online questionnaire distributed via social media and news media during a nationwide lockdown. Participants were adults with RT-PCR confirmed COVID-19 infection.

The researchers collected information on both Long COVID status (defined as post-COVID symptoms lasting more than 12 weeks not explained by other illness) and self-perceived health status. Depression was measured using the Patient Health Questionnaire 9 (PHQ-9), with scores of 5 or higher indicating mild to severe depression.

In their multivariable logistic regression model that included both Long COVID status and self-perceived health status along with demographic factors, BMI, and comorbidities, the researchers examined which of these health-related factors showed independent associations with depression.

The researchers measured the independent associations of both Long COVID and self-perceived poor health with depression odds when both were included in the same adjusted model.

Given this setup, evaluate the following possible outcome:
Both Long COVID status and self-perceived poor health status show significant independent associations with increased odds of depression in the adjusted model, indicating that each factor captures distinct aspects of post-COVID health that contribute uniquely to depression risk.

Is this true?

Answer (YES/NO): YES